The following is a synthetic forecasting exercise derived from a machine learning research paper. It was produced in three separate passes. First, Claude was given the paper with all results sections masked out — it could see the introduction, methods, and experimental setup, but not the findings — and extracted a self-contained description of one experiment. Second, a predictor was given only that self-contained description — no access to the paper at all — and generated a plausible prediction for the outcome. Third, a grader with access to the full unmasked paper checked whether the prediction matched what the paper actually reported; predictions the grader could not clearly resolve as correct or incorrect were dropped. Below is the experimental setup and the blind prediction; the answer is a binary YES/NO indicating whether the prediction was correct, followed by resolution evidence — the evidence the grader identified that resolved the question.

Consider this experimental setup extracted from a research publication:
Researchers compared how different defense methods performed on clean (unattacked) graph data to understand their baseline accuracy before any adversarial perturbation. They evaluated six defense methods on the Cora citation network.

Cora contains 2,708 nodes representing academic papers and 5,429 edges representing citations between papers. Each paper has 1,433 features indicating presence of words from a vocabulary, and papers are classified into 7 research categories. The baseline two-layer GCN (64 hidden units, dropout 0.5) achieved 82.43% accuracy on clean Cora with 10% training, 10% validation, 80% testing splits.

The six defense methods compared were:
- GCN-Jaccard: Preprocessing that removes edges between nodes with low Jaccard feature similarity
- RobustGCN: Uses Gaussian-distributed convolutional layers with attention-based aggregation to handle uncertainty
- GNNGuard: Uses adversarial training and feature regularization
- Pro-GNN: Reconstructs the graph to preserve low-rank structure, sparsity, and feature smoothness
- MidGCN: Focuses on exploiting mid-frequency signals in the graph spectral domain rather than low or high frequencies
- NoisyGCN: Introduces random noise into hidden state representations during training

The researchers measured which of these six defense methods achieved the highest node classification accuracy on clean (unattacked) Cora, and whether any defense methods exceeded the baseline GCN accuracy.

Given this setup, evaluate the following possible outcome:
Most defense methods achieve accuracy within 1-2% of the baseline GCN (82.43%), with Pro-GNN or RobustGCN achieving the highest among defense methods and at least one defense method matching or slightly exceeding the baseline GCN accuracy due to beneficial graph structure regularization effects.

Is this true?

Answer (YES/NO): NO